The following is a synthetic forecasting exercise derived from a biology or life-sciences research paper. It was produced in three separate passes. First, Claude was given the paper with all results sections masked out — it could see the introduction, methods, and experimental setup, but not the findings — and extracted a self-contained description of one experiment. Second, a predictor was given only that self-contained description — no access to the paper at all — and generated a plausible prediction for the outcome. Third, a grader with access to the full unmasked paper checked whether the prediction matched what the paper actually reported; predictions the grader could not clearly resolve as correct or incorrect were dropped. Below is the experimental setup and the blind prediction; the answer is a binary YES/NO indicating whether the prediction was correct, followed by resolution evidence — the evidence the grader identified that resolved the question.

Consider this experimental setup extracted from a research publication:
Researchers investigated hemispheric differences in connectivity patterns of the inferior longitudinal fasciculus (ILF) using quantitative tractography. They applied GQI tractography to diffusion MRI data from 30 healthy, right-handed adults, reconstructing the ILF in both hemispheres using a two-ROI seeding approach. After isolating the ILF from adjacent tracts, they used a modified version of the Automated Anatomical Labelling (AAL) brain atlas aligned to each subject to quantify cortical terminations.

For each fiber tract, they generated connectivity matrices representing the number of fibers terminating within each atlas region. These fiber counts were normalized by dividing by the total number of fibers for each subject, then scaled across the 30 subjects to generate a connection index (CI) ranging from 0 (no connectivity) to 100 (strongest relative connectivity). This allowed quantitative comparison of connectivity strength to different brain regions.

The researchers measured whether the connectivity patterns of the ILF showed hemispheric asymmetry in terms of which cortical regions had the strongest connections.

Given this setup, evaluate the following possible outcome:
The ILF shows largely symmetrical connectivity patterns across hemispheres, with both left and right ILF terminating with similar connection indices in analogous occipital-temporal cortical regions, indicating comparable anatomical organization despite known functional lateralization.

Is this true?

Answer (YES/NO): NO